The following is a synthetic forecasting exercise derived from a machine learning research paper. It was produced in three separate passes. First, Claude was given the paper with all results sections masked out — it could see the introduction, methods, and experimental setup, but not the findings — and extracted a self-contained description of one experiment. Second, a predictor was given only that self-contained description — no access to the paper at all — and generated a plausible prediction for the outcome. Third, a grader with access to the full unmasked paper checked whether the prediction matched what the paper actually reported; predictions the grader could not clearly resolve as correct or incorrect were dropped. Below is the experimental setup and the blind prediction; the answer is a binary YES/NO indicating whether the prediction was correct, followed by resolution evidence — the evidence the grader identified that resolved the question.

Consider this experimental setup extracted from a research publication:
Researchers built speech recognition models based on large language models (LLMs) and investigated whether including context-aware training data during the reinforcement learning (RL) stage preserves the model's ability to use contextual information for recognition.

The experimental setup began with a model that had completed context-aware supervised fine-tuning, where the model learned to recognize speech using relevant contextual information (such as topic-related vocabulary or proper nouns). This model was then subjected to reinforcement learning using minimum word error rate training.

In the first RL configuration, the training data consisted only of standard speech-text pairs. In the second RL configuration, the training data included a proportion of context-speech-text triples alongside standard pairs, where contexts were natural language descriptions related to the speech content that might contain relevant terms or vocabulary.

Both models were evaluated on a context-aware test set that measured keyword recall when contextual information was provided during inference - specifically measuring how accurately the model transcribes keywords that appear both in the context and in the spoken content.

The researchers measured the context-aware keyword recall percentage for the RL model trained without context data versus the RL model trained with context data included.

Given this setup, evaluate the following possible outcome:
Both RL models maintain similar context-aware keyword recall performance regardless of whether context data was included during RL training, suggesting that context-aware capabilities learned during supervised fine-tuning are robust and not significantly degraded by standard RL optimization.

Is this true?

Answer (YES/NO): NO